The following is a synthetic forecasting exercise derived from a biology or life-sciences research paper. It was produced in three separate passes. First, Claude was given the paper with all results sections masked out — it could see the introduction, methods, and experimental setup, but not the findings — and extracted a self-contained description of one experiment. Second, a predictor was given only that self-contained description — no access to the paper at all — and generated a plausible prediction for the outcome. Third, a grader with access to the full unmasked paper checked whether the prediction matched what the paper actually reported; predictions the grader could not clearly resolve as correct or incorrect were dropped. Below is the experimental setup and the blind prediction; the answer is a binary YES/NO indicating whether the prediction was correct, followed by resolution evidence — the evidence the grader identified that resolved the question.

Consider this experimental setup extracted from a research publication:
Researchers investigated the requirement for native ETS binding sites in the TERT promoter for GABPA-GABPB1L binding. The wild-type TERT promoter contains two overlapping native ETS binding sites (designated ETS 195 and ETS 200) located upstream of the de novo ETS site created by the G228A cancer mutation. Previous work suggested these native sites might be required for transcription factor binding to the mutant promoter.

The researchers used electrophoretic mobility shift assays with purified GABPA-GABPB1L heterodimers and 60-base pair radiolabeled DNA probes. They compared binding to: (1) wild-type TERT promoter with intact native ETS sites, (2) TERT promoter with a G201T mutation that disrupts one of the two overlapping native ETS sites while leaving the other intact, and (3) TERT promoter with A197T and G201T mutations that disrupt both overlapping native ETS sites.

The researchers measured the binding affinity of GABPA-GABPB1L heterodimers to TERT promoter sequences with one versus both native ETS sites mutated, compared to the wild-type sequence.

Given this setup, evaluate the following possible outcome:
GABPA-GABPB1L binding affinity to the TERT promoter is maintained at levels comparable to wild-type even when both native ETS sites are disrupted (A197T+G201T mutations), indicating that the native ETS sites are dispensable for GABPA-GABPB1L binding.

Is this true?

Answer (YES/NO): YES